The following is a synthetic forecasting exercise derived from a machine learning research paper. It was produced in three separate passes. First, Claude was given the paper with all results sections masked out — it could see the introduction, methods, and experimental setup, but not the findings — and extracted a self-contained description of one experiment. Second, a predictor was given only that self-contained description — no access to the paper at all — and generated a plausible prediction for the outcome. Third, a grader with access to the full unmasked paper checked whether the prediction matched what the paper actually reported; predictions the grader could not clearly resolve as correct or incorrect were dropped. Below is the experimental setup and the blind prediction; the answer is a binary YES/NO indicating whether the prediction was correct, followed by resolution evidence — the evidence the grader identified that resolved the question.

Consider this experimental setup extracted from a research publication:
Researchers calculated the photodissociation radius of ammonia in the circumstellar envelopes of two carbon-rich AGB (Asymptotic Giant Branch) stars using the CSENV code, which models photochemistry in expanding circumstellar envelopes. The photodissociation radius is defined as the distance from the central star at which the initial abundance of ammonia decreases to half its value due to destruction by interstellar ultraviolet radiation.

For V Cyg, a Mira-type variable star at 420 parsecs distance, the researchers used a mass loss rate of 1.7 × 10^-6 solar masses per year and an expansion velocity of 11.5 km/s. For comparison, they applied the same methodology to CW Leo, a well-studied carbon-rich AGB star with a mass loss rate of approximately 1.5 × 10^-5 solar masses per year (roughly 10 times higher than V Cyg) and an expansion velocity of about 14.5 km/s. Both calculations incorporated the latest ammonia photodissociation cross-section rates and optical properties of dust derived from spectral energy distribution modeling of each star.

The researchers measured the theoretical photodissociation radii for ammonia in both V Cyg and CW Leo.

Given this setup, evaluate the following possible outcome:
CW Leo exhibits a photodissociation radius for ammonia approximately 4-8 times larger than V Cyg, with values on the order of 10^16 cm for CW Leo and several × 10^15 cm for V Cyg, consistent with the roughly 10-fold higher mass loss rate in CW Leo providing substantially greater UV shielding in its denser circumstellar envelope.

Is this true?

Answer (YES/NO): NO